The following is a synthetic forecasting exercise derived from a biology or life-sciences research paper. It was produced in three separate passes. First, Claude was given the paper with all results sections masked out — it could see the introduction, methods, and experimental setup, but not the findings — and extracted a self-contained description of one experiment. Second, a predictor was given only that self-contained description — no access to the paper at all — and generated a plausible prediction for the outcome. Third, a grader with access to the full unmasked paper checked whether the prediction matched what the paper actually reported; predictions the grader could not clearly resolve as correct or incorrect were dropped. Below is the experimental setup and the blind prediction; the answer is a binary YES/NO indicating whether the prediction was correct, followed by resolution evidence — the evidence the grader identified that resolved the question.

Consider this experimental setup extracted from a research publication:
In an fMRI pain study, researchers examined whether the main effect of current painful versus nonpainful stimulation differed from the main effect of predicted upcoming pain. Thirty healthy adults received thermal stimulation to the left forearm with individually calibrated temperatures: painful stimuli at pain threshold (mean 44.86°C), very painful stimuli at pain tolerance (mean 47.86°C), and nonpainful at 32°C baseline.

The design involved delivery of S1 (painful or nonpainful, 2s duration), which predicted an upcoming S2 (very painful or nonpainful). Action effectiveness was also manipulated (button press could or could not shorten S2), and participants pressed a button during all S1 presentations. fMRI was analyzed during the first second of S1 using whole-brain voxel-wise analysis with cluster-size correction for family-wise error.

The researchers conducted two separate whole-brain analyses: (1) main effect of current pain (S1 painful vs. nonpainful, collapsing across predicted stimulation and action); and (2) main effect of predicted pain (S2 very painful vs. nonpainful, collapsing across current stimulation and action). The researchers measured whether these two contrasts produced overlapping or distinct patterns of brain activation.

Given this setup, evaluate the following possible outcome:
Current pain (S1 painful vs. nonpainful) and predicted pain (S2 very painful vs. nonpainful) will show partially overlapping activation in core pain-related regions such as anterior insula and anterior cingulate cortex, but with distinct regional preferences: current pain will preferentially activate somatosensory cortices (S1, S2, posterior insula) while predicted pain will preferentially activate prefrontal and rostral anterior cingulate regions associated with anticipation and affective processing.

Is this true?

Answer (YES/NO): NO